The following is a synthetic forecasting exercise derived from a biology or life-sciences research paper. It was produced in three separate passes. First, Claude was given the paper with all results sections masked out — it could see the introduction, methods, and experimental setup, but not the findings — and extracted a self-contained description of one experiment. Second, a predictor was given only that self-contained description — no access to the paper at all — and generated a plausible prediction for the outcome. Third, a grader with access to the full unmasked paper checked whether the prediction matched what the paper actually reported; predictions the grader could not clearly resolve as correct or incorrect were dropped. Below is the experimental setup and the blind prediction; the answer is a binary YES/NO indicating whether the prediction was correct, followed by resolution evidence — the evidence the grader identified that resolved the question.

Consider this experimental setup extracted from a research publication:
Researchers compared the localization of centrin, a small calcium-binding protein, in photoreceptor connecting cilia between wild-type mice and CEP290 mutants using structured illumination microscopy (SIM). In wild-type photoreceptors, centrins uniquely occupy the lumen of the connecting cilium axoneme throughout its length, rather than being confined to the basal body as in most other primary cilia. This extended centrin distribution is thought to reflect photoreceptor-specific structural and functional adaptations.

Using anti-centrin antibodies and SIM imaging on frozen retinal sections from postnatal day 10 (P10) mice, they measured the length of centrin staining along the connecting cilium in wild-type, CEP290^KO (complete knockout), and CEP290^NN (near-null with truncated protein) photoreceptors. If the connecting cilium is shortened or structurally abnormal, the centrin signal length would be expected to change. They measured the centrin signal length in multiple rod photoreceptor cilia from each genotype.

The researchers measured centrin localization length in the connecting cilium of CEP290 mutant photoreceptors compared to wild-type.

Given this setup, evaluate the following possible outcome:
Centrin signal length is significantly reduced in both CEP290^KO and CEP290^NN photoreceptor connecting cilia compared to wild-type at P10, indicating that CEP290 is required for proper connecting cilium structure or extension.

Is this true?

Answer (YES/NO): YES